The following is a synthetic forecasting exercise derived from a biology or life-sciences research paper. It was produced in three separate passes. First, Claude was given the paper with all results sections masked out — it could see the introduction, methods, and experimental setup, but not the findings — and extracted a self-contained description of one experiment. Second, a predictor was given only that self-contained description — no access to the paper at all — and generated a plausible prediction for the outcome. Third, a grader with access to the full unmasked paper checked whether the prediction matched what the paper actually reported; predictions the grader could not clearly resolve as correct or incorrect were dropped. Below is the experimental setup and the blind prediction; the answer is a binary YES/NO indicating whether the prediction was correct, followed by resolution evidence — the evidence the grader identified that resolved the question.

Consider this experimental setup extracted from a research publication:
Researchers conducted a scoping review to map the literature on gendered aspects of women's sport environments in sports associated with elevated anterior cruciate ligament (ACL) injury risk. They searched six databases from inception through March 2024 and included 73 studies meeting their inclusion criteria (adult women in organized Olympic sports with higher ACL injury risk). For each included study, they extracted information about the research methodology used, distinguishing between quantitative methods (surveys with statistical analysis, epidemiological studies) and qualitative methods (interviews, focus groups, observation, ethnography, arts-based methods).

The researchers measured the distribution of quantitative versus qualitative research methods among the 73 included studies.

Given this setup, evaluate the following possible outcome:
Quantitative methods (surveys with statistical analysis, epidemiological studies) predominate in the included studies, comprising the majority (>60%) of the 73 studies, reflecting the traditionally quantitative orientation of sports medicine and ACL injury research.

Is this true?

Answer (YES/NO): NO